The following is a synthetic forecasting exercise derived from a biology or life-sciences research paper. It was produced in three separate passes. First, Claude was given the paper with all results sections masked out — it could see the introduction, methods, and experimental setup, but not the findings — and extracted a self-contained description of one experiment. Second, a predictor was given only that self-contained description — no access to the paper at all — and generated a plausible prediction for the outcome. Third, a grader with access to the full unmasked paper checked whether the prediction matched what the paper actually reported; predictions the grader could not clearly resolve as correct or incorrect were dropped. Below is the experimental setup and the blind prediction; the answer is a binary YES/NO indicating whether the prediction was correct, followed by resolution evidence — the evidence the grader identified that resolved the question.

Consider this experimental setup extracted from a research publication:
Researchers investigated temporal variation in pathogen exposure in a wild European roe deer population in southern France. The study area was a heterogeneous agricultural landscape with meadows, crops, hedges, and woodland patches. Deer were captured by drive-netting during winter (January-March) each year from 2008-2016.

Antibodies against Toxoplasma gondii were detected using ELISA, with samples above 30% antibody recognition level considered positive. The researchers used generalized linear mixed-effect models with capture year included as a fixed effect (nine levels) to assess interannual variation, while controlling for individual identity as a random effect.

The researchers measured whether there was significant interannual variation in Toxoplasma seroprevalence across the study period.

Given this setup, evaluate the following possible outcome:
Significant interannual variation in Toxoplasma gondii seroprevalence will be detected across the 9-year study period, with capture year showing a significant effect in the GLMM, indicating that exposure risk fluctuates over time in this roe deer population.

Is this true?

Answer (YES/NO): YES